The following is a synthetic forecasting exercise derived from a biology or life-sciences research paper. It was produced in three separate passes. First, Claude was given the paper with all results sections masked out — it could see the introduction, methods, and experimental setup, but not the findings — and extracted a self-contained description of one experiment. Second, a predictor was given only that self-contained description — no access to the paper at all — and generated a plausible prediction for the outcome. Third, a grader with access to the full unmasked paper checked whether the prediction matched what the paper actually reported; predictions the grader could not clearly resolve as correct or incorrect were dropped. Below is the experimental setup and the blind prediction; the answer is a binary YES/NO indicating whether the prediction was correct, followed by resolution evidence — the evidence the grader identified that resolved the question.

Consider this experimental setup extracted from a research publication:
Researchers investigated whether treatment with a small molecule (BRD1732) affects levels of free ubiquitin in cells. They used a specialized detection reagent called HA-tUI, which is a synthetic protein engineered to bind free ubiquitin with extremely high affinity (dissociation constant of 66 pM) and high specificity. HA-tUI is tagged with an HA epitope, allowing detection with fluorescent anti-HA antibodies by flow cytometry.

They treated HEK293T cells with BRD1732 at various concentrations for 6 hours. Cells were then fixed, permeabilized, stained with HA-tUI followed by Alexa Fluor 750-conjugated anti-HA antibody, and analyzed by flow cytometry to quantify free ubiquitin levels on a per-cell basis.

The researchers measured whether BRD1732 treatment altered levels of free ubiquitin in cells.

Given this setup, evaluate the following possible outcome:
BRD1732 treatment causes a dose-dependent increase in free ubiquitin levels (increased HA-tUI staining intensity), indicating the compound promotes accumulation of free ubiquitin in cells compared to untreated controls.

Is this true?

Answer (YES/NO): NO